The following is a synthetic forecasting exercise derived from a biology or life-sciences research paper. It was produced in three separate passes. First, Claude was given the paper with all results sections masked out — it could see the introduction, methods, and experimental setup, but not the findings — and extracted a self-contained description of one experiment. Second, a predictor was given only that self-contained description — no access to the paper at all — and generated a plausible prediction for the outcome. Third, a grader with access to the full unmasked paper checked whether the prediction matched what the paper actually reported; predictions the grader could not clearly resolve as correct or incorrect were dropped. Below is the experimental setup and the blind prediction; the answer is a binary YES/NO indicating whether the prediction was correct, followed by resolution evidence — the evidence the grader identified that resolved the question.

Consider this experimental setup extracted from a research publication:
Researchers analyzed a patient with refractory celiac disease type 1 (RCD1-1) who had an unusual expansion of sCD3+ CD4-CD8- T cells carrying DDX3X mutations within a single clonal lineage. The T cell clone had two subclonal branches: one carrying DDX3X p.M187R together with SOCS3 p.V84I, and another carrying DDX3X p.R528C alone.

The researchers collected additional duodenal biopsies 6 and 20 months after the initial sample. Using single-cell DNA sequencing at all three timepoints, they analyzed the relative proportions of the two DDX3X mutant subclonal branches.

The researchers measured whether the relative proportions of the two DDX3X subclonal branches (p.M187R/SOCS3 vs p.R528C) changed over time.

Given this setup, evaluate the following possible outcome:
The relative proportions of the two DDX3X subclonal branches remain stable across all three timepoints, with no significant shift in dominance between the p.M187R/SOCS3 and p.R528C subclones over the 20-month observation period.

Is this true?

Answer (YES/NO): NO